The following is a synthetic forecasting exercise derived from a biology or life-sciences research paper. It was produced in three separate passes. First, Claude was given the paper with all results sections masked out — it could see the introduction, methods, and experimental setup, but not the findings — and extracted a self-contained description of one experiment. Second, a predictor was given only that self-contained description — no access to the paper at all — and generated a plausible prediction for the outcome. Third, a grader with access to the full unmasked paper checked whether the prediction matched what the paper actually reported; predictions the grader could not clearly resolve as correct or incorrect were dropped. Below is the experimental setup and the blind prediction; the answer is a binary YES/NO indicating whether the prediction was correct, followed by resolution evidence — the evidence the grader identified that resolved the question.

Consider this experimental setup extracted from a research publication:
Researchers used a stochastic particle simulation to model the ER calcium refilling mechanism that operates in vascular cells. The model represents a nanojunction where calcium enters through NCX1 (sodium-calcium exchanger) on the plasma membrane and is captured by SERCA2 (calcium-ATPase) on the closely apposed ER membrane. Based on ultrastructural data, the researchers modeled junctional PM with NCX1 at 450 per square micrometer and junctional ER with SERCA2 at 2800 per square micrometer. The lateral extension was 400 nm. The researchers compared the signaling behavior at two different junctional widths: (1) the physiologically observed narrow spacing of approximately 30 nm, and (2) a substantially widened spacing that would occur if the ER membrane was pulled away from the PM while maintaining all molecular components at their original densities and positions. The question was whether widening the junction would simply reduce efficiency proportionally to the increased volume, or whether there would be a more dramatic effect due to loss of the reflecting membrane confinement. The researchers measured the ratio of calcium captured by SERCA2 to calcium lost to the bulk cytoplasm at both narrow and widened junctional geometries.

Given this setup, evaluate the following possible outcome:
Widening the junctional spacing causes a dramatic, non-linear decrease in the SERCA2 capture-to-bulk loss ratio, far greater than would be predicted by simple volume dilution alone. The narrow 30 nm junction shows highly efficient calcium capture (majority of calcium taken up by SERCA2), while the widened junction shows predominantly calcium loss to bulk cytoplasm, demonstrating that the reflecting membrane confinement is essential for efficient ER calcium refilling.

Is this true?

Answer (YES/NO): YES